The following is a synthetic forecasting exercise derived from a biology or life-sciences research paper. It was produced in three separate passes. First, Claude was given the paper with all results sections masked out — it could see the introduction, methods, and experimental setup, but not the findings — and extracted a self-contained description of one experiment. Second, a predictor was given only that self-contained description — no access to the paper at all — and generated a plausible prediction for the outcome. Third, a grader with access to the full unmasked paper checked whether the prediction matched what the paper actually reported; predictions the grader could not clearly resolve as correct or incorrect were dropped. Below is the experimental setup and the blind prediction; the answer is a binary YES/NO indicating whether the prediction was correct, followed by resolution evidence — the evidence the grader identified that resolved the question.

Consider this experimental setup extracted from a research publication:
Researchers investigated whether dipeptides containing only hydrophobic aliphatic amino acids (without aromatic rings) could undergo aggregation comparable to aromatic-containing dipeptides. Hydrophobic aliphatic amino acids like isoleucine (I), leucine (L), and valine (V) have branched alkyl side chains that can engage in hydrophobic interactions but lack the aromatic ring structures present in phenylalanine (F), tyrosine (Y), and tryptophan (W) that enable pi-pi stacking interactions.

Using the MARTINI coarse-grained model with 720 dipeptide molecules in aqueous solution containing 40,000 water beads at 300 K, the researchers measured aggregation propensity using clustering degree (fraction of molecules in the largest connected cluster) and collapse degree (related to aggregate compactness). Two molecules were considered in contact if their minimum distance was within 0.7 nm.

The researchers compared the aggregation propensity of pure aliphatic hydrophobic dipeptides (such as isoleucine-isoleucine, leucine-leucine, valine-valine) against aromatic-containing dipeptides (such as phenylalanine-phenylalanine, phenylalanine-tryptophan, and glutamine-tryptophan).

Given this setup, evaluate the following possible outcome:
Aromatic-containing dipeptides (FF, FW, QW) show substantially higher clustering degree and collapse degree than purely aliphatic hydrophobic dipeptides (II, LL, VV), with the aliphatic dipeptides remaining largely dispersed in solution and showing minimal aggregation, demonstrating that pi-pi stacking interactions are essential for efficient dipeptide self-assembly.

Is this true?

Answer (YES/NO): YES